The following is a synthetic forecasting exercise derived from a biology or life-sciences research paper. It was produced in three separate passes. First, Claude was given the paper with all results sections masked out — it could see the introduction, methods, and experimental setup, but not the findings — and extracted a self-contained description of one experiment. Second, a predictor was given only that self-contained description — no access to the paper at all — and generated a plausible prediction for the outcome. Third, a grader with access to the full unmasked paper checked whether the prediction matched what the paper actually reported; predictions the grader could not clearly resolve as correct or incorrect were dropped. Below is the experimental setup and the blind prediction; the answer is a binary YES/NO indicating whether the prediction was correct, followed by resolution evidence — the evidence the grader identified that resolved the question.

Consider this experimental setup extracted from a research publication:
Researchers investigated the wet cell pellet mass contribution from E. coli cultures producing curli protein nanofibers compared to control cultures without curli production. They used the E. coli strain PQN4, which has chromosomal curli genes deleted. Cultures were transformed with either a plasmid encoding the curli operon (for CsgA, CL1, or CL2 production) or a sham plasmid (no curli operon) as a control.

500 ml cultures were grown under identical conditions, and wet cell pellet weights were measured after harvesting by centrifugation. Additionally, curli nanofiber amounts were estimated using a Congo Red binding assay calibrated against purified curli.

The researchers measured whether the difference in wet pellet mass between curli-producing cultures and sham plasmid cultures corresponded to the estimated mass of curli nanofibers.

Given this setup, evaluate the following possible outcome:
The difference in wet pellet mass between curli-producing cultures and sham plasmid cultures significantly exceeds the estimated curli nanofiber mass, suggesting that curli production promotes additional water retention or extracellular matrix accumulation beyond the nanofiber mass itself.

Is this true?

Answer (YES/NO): NO